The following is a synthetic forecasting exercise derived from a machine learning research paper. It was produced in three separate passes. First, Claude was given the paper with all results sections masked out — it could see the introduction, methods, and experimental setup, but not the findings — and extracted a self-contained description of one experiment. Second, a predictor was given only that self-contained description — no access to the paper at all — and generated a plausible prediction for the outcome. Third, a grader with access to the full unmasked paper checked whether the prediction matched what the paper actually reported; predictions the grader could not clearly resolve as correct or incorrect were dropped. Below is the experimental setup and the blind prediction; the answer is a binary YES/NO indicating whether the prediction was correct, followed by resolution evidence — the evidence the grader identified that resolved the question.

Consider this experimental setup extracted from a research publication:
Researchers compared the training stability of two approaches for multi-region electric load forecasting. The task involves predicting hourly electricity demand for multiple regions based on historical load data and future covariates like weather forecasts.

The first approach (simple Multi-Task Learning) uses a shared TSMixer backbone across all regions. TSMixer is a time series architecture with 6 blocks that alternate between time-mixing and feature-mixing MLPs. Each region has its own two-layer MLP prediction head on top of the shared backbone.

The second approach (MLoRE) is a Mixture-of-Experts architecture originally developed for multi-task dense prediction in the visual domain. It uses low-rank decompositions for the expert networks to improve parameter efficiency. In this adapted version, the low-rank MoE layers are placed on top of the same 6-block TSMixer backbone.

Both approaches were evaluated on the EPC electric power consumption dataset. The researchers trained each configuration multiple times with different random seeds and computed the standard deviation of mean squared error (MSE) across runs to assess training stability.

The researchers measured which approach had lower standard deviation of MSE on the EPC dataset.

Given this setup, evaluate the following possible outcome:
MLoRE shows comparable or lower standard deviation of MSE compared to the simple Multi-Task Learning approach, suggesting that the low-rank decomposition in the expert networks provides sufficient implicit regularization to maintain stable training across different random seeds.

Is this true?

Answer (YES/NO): YES